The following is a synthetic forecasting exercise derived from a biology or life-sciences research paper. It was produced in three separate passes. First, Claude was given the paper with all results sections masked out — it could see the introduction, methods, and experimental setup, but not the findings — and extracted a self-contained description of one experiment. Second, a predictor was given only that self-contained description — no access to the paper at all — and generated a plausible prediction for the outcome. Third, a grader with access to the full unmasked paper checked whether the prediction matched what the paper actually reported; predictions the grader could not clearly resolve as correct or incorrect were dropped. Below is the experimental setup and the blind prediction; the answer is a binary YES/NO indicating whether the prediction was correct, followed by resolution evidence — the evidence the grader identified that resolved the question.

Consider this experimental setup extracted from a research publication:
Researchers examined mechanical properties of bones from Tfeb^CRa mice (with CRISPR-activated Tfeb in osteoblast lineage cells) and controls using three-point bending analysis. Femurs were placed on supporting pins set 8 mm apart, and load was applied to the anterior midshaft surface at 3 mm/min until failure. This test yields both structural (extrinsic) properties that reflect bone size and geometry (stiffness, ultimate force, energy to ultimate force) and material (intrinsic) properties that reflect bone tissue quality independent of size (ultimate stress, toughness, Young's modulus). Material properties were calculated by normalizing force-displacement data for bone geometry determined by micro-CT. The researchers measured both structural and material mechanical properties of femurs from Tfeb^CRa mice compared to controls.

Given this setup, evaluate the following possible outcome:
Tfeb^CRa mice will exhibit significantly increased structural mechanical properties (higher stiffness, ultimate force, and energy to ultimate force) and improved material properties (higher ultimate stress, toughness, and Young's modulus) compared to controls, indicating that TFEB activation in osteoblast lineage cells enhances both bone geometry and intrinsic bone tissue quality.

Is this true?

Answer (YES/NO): NO